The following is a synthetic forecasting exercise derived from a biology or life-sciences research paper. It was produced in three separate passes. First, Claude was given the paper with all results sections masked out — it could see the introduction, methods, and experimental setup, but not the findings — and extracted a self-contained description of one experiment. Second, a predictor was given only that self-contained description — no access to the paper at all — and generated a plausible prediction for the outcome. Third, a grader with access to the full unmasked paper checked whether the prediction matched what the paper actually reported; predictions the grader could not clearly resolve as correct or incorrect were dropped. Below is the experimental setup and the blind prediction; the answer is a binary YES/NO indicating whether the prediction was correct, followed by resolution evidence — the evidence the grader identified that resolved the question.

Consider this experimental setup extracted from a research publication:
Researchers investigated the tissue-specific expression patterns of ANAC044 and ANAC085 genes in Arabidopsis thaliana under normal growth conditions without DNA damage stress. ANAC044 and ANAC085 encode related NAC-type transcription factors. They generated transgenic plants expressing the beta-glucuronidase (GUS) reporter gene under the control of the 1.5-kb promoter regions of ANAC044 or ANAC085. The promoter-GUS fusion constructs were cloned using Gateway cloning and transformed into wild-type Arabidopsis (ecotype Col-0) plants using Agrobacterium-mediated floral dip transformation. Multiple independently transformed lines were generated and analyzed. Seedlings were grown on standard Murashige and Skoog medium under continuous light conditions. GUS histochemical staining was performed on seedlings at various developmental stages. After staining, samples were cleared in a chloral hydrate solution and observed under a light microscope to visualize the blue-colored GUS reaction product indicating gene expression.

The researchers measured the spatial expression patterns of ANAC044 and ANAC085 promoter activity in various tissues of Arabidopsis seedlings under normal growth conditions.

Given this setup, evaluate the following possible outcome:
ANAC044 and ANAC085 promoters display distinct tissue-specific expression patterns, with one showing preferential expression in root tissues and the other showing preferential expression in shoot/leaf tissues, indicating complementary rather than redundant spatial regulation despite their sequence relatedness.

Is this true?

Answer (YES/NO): NO